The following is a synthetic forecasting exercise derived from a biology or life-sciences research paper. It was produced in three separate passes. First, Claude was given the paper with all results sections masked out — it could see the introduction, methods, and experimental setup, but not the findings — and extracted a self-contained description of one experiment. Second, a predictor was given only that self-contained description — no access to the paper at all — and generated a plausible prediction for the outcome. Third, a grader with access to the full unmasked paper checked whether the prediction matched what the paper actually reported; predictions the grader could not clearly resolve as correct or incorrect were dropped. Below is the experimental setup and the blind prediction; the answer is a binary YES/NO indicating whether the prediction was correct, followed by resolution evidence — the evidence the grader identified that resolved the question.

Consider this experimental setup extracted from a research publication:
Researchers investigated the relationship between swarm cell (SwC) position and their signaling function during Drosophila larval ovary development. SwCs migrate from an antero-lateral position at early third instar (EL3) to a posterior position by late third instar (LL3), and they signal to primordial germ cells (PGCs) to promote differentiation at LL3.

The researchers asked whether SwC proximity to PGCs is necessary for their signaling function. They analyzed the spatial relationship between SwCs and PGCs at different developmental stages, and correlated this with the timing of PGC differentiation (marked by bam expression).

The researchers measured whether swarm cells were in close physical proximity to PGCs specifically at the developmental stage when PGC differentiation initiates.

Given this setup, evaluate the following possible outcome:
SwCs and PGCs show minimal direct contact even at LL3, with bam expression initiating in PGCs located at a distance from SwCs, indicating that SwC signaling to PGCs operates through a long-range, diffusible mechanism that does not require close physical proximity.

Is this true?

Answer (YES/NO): NO